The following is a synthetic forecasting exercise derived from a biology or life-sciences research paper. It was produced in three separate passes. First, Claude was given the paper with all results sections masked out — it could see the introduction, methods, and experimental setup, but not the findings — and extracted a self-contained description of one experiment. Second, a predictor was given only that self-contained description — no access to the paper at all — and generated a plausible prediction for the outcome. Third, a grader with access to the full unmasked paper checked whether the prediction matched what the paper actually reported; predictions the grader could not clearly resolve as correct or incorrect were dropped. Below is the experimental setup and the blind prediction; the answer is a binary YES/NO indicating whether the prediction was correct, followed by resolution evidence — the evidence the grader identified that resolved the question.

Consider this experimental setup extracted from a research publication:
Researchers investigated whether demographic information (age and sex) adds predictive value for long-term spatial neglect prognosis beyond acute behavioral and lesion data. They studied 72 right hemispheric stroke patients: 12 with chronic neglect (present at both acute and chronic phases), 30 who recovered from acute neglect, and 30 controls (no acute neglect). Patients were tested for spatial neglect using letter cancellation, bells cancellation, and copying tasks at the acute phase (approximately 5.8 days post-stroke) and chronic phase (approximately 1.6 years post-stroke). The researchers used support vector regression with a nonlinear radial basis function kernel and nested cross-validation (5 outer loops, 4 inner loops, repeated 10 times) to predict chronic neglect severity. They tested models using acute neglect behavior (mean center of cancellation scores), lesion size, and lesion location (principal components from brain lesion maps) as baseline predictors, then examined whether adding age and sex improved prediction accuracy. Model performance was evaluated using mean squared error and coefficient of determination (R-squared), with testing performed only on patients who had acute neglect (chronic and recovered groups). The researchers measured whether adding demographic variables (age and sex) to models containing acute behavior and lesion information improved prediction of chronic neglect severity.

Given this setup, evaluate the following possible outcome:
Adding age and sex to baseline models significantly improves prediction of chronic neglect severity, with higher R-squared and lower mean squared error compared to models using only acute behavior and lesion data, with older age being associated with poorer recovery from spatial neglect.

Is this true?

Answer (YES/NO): NO